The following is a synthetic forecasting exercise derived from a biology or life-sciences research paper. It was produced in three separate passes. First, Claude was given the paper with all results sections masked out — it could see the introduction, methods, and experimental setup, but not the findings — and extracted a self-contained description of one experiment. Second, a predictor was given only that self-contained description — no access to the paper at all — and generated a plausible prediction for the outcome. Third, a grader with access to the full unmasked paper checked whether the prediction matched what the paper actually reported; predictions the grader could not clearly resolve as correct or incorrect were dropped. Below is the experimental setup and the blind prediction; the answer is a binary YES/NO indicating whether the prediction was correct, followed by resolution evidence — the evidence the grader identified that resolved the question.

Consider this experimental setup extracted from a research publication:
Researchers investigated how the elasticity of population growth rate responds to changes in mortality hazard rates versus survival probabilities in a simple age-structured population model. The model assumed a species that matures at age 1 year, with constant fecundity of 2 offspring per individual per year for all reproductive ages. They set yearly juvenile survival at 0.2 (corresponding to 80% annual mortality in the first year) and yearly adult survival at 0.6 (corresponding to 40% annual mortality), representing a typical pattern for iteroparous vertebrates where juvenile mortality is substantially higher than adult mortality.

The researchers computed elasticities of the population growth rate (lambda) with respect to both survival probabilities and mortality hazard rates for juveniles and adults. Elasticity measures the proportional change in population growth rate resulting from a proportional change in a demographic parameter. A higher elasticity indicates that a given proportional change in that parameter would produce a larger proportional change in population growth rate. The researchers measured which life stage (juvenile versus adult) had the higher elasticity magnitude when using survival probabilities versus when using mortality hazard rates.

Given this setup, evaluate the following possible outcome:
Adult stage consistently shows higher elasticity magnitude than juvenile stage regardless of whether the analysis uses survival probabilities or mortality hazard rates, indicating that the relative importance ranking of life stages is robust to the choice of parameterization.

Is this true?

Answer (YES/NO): NO